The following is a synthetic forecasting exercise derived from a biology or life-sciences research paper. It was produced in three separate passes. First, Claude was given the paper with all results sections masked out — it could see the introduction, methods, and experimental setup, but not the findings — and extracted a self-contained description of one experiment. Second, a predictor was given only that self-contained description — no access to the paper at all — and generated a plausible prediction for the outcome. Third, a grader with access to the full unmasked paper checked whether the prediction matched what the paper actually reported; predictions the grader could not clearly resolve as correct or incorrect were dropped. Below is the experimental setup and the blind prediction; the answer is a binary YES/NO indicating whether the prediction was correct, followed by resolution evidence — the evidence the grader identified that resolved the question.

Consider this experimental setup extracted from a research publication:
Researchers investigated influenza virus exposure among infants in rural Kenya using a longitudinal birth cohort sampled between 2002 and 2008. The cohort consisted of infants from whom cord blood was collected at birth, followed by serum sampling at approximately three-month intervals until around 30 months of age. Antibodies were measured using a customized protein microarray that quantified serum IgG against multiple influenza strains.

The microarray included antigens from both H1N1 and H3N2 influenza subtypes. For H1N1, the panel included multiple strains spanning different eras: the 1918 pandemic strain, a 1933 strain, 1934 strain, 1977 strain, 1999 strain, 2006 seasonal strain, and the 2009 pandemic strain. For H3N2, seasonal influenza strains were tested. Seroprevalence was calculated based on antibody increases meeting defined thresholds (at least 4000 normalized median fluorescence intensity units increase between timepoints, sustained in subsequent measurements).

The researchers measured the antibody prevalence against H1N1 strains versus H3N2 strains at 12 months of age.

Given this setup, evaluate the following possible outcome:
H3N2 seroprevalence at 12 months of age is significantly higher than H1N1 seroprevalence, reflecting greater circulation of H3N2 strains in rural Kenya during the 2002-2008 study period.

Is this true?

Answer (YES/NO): YES